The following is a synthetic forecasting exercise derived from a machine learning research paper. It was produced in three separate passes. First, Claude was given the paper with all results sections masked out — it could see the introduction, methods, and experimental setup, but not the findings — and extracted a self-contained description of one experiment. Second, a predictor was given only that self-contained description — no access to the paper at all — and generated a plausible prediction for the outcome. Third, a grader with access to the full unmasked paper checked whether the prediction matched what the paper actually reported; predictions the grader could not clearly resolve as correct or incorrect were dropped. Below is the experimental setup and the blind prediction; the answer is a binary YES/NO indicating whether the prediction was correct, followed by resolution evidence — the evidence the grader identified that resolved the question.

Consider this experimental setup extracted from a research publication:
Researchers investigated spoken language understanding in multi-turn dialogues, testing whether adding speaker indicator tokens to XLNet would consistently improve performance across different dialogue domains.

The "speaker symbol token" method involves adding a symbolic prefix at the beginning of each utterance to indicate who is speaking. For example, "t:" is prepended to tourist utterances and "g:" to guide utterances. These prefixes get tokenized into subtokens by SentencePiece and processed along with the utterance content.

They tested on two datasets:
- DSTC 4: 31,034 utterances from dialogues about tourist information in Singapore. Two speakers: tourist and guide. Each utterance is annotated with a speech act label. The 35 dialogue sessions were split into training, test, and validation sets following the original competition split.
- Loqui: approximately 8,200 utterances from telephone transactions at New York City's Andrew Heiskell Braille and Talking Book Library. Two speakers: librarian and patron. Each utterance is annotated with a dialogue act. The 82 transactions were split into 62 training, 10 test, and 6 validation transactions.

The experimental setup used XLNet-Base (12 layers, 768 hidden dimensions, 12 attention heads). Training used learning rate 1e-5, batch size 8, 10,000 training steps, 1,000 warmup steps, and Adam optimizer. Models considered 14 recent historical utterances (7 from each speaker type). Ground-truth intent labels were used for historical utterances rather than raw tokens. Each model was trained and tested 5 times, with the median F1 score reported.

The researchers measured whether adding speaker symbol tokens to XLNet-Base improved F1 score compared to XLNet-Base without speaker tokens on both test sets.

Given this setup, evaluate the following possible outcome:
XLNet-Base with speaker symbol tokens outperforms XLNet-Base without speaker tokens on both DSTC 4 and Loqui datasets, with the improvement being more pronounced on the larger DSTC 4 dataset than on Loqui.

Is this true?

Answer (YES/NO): NO